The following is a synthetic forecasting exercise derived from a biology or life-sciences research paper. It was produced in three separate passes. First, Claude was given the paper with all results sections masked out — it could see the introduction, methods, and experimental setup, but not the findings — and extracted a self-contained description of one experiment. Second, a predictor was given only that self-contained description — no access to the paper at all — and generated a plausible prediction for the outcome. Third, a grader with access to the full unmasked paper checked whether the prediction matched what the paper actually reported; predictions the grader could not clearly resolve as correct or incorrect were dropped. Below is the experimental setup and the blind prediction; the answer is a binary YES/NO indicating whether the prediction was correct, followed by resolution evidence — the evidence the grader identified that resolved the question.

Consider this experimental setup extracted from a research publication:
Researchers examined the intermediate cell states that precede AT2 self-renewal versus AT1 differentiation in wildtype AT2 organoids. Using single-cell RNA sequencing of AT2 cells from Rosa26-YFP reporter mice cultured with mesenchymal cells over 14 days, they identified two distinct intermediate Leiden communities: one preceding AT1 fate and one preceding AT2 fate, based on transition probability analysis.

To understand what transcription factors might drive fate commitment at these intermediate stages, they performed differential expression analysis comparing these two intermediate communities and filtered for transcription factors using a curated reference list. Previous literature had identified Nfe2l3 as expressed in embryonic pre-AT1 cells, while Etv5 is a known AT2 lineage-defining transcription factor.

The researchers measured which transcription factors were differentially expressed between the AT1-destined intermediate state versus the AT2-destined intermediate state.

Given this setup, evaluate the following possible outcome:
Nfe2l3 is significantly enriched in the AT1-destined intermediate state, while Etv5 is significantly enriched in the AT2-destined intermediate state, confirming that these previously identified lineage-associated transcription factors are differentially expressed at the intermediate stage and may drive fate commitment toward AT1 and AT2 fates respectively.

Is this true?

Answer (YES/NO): YES